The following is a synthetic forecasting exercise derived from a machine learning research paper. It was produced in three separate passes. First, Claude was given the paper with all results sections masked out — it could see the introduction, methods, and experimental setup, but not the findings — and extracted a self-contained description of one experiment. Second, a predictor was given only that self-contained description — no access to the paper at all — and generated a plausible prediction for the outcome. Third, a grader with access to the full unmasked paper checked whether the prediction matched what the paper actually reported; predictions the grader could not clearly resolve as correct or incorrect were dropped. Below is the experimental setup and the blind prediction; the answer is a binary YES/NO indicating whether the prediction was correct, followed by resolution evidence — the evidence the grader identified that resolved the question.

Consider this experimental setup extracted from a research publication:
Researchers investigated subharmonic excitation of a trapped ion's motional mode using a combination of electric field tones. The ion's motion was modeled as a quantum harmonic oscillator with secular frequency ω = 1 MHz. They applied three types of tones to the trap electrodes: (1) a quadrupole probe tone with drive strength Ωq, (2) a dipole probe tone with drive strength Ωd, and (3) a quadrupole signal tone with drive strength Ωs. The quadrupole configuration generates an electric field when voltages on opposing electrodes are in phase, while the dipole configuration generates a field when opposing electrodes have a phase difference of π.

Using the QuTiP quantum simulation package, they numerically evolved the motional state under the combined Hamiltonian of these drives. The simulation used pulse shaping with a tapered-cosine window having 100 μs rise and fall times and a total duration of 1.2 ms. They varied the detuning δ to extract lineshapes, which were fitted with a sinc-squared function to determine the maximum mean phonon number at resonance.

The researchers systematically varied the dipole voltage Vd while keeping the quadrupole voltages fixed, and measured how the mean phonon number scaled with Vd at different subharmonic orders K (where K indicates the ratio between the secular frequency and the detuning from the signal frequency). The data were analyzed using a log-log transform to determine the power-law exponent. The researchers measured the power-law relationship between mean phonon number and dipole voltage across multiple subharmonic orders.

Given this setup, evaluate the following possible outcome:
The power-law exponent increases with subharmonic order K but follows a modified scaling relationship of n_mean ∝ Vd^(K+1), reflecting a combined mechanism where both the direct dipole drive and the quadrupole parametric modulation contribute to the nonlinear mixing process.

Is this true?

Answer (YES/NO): NO